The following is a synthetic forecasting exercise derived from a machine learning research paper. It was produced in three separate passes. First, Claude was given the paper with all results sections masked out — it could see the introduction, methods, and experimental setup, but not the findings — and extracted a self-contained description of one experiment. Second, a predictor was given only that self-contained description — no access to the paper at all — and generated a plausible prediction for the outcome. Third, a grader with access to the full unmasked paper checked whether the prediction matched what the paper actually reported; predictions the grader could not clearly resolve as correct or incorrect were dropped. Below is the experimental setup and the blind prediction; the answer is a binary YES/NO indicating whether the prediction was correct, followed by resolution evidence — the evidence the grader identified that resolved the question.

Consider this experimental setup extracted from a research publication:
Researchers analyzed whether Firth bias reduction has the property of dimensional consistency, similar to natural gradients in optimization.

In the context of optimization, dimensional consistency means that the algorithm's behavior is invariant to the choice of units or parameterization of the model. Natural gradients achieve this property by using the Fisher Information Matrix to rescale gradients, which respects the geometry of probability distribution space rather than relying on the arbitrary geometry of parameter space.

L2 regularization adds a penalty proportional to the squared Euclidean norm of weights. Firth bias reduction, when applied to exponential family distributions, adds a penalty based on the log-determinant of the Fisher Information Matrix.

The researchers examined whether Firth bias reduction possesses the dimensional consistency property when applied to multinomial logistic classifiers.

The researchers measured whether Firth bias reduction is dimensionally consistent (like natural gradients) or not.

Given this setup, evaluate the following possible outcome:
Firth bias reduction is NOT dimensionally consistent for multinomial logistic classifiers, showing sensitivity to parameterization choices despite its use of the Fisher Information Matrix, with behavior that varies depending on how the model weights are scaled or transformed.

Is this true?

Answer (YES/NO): NO